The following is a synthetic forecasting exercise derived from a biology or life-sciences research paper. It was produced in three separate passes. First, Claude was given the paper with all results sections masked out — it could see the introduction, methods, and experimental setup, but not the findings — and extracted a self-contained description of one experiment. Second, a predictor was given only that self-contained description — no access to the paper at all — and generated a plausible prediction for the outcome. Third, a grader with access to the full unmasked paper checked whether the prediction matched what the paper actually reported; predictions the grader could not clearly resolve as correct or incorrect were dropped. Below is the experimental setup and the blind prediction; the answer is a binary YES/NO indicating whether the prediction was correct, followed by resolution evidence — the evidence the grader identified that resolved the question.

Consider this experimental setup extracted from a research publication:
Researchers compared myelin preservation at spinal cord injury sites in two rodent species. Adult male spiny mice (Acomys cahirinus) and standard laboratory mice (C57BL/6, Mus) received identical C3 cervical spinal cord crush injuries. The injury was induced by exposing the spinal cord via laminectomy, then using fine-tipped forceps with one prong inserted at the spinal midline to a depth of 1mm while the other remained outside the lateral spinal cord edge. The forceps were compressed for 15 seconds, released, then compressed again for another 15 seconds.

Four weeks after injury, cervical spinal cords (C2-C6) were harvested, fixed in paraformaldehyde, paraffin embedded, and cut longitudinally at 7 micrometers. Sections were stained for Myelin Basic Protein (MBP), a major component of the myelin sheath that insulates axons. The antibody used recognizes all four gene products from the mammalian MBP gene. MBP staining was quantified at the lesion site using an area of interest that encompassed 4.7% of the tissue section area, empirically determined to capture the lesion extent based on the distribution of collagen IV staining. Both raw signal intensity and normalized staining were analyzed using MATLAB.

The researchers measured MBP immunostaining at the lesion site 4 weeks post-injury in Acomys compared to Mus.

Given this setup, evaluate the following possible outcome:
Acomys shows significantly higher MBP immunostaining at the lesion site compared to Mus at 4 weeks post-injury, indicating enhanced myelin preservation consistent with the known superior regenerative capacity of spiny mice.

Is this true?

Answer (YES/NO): NO